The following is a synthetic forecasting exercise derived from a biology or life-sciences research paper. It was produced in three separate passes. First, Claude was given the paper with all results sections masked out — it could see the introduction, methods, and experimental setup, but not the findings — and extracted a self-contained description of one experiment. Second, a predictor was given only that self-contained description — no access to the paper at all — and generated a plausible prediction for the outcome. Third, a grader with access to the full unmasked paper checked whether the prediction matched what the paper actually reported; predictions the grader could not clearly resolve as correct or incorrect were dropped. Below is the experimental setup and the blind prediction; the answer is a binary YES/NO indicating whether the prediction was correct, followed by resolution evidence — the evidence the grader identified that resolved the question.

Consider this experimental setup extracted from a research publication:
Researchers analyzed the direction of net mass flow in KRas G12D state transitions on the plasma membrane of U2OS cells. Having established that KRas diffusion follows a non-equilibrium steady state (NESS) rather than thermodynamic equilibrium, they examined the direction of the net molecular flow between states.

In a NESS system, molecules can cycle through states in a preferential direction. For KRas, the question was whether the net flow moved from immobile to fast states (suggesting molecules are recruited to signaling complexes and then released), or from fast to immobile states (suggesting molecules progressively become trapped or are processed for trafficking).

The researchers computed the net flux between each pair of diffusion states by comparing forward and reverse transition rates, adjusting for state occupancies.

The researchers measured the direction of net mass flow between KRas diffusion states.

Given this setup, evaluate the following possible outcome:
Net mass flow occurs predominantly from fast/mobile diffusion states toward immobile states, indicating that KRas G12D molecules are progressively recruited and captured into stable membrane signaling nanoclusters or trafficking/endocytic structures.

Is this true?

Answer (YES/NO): YES